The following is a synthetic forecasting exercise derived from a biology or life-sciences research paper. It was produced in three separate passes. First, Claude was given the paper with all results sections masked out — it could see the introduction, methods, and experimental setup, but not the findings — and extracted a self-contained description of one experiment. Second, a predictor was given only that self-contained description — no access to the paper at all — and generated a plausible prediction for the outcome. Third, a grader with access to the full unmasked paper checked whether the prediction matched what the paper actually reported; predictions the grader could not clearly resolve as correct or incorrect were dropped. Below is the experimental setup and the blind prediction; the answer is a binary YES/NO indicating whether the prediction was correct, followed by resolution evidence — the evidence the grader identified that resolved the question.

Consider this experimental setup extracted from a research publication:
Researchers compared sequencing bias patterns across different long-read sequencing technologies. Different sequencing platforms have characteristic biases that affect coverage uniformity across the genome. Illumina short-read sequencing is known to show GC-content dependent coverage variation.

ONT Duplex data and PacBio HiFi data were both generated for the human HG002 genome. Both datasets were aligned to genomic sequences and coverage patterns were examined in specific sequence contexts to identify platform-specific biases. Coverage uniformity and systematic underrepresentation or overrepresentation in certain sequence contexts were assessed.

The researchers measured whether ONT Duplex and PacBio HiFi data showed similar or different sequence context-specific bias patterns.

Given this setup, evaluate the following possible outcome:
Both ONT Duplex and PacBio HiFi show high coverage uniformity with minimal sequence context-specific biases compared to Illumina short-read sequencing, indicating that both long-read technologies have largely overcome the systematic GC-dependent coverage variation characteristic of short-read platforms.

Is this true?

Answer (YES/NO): NO